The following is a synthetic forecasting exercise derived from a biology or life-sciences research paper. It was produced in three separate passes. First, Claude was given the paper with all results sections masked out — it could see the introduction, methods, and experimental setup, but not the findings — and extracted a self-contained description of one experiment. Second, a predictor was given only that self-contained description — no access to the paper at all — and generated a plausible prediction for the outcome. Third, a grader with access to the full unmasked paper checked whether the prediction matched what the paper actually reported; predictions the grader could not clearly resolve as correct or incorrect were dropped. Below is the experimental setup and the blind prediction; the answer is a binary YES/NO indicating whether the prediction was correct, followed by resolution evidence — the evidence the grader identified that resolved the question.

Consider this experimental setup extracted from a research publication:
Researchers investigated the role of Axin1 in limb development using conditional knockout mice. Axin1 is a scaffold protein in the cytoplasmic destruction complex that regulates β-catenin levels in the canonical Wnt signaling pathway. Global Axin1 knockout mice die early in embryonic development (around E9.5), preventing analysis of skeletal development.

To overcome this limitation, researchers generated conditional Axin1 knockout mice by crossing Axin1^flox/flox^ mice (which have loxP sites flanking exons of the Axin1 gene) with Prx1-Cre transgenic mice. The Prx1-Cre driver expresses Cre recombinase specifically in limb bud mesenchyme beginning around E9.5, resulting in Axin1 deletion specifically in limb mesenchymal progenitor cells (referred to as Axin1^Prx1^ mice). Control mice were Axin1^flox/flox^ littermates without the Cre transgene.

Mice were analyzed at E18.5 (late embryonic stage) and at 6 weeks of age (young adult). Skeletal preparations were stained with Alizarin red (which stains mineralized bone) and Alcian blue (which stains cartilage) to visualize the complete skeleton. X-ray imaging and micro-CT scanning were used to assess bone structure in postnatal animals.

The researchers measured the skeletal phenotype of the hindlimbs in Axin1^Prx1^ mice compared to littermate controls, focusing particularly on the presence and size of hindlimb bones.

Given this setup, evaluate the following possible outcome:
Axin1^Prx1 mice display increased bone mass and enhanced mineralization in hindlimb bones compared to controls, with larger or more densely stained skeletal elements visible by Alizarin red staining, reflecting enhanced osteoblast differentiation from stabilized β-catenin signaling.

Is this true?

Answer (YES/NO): NO